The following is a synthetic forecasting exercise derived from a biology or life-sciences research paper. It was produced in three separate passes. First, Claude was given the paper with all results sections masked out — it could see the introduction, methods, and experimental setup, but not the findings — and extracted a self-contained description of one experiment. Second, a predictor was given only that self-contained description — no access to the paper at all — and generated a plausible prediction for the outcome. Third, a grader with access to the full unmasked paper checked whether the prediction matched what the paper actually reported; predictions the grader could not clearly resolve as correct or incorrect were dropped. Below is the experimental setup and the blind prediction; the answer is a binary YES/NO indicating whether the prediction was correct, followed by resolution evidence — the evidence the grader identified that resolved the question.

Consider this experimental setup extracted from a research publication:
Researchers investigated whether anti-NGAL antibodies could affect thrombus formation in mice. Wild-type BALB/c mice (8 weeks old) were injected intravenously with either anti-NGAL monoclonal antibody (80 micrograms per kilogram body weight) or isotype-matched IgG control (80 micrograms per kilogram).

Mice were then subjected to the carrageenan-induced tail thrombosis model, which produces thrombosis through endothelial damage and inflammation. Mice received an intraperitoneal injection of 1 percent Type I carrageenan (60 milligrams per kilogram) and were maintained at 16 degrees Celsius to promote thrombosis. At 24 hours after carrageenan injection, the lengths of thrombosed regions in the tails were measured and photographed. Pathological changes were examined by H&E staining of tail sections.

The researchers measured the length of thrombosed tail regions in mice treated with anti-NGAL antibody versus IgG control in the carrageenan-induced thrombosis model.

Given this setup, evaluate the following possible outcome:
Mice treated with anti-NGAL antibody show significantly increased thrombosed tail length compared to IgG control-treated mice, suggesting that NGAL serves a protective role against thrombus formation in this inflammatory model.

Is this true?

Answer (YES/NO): NO